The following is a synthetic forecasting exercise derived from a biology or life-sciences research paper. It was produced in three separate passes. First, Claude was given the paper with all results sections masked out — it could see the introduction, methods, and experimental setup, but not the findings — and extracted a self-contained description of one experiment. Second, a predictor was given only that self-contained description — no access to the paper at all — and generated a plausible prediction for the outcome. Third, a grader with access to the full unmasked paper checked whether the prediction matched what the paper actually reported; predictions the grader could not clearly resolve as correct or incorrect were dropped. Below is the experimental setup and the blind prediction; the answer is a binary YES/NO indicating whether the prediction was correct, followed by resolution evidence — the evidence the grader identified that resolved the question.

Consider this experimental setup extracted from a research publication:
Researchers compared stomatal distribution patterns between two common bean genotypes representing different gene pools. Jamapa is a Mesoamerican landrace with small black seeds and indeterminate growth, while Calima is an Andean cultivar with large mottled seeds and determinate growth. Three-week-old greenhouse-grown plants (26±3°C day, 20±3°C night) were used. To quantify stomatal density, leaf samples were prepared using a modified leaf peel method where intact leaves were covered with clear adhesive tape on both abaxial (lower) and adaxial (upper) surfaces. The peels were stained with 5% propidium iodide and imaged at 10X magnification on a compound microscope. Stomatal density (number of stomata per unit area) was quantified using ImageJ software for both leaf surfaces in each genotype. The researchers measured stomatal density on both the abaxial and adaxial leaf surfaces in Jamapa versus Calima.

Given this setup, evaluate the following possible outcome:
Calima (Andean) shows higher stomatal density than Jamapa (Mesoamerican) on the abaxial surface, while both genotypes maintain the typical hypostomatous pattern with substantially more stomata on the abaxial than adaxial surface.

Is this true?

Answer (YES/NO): NO